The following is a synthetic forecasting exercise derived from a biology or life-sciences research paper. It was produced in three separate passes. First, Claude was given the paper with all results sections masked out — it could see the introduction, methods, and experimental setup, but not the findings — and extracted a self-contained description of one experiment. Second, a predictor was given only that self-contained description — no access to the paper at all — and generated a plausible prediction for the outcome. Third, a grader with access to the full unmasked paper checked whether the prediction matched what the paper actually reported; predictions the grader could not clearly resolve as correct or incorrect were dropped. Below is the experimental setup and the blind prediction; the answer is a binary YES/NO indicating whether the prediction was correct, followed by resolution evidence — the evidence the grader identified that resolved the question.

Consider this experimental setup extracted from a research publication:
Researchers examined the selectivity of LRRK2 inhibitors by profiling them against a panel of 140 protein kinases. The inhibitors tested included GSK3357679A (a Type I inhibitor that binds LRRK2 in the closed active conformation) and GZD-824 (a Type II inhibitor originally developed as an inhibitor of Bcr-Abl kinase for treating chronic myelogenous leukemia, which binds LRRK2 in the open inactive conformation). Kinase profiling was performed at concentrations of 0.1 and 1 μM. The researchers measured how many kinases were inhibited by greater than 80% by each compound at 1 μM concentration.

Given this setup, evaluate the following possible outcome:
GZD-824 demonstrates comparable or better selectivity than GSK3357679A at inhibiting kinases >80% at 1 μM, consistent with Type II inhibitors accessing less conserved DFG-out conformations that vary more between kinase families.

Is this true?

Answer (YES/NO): NO